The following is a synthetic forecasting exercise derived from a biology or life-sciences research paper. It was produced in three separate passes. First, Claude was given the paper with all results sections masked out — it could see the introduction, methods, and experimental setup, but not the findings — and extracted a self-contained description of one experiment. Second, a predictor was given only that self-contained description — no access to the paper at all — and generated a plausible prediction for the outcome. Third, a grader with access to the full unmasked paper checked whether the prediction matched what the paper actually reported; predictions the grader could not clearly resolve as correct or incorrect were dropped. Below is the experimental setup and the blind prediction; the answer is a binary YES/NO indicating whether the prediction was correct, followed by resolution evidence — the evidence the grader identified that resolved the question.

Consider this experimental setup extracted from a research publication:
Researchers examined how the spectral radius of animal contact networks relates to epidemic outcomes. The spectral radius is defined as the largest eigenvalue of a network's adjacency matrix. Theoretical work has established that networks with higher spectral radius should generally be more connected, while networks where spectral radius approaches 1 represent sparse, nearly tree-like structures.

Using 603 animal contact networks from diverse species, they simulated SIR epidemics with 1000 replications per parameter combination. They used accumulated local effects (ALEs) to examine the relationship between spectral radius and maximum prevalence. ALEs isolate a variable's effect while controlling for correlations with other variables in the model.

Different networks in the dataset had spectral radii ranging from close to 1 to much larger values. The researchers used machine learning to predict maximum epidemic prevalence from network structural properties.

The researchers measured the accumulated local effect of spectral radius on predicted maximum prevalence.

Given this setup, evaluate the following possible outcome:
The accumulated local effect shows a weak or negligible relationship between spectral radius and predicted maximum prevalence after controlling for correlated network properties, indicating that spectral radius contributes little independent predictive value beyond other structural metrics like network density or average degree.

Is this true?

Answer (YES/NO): NO